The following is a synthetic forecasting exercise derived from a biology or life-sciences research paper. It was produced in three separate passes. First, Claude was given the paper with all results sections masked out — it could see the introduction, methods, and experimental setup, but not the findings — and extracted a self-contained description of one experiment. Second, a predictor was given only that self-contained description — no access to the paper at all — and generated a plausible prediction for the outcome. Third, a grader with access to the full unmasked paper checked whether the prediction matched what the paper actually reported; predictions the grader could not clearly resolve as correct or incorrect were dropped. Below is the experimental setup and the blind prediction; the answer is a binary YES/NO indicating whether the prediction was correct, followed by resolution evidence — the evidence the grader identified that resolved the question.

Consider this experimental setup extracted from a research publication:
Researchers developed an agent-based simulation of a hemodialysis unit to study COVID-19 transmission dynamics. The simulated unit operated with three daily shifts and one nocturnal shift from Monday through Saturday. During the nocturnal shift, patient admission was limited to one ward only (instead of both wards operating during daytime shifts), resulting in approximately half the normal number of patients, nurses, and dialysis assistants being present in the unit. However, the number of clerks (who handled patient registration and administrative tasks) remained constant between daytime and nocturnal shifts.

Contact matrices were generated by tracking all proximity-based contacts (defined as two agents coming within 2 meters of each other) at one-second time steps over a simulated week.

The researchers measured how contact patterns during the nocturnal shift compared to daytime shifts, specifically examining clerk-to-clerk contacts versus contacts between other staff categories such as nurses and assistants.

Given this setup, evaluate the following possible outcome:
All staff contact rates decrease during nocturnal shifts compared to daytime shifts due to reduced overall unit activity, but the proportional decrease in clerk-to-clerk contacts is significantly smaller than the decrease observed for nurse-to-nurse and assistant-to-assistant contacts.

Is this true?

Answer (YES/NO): NO